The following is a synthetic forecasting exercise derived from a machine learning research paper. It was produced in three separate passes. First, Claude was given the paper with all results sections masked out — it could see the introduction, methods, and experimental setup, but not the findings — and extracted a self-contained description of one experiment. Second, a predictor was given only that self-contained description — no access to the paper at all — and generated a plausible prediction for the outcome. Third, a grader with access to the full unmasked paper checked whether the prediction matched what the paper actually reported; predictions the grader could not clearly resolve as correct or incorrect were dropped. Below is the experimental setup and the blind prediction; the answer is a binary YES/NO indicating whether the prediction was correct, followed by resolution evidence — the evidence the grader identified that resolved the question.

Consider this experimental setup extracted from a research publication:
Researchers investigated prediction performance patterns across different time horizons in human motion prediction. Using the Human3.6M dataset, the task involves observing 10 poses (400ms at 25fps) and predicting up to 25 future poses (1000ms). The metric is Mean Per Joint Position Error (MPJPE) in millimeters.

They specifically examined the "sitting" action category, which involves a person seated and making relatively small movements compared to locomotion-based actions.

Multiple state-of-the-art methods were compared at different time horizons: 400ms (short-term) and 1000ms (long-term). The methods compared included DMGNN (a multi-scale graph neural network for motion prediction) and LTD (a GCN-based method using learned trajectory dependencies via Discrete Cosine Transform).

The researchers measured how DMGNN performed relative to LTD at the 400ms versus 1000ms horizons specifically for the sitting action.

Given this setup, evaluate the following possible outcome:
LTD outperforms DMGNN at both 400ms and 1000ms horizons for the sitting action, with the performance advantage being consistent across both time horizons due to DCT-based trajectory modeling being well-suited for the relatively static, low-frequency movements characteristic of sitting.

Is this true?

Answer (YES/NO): NO